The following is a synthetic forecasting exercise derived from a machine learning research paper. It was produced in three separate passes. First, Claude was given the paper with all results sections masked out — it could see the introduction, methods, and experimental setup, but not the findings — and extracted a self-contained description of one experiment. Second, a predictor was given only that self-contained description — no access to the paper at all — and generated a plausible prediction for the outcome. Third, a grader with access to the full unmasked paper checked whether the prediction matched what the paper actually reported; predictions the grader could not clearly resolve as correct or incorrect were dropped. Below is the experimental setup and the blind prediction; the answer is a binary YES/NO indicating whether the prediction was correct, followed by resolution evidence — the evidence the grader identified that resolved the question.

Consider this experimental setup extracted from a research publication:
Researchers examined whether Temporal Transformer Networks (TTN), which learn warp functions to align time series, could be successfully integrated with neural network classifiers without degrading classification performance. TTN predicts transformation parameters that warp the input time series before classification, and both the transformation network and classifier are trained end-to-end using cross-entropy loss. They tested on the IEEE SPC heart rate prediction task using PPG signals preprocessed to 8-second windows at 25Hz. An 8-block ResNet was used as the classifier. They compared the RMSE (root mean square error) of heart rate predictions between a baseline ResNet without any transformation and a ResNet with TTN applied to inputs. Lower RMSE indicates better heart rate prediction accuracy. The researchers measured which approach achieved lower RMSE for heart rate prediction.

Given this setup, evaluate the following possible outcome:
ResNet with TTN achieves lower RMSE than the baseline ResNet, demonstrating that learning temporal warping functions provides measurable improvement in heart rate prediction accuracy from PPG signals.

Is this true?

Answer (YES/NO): NO